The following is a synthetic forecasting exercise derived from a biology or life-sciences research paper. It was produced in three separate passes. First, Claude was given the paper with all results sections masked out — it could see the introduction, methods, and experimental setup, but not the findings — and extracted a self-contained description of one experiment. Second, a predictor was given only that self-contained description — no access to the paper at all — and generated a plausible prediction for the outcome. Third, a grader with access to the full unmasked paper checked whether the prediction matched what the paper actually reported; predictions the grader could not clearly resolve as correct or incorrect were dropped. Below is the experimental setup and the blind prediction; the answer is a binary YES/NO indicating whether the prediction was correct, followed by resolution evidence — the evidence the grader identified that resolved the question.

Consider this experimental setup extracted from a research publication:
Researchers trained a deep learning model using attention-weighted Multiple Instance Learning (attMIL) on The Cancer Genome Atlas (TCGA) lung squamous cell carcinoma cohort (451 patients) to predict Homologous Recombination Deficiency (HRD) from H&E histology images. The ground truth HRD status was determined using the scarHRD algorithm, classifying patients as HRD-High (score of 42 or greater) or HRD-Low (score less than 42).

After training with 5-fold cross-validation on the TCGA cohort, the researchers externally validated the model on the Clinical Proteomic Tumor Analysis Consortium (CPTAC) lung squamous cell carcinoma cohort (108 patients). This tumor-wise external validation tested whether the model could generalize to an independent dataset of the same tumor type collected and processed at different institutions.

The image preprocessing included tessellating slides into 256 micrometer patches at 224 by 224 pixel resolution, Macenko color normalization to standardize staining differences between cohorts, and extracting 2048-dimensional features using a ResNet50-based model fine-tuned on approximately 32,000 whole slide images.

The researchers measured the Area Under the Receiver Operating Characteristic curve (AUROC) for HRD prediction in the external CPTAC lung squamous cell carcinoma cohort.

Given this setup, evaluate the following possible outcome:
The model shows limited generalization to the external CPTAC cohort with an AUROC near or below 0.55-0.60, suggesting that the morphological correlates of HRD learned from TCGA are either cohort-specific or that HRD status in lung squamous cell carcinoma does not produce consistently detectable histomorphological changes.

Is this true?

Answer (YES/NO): YES